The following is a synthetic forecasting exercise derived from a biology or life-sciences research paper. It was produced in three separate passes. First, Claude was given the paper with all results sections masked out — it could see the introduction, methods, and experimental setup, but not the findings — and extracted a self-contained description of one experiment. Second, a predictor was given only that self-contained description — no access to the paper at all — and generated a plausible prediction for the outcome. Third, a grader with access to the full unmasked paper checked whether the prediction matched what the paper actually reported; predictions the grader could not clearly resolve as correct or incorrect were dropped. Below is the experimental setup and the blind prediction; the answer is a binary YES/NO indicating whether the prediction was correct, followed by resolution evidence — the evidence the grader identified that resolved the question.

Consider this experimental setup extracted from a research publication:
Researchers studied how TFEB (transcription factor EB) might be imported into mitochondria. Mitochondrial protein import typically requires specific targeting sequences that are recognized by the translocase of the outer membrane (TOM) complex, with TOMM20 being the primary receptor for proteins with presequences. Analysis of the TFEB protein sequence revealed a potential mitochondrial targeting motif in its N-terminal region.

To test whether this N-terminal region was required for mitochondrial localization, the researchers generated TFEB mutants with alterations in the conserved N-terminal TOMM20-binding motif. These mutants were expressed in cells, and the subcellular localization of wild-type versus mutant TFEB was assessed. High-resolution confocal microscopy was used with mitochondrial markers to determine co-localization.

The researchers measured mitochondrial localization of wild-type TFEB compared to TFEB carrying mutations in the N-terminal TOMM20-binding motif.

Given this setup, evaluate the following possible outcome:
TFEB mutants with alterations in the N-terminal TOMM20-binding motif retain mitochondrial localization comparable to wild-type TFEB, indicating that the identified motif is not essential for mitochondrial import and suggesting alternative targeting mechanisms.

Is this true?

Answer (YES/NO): NO